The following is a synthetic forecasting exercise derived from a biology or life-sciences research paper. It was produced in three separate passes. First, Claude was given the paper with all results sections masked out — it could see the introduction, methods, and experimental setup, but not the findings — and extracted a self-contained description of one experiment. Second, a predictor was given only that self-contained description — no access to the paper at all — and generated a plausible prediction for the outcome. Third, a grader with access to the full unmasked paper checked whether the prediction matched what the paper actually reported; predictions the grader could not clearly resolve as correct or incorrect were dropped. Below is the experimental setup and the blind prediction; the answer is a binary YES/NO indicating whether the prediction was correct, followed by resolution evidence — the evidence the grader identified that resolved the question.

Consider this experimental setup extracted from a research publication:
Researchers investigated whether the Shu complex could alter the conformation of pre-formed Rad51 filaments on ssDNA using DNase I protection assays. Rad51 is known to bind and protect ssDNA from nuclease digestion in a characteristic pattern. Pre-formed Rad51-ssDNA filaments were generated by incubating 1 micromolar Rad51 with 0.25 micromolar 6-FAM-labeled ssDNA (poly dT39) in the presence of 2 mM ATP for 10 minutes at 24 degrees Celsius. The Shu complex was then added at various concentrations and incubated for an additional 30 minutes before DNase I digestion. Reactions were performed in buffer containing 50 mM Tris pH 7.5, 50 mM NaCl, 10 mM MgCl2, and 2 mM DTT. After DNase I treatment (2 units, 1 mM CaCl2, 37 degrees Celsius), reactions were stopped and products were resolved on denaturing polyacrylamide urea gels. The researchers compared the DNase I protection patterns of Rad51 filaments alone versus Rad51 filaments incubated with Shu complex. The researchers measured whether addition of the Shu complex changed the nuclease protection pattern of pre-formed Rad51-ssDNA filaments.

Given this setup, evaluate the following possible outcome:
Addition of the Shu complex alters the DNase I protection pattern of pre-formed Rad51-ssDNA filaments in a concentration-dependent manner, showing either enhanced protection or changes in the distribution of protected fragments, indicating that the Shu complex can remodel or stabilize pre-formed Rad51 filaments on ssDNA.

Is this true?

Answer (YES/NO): NO